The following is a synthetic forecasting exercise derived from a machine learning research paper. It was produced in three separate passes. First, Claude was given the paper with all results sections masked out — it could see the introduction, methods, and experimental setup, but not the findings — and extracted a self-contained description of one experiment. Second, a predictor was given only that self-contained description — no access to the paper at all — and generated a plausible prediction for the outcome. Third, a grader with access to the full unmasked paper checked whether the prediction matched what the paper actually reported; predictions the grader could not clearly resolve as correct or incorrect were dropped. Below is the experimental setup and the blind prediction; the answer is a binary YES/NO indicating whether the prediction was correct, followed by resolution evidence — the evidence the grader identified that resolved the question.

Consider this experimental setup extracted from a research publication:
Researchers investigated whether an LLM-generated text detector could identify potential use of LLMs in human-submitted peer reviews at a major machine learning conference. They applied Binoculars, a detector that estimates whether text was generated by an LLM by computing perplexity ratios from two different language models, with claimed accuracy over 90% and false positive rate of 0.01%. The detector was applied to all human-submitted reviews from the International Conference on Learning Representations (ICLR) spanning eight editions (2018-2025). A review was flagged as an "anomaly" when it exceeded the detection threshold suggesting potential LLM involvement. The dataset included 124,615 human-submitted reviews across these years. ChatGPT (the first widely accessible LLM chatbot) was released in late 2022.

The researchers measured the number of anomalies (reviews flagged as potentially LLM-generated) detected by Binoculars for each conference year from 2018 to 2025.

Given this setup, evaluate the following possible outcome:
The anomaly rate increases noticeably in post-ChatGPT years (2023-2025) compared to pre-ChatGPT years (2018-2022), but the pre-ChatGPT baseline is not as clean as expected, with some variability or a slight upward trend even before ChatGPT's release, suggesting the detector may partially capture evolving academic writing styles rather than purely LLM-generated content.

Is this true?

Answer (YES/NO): NO